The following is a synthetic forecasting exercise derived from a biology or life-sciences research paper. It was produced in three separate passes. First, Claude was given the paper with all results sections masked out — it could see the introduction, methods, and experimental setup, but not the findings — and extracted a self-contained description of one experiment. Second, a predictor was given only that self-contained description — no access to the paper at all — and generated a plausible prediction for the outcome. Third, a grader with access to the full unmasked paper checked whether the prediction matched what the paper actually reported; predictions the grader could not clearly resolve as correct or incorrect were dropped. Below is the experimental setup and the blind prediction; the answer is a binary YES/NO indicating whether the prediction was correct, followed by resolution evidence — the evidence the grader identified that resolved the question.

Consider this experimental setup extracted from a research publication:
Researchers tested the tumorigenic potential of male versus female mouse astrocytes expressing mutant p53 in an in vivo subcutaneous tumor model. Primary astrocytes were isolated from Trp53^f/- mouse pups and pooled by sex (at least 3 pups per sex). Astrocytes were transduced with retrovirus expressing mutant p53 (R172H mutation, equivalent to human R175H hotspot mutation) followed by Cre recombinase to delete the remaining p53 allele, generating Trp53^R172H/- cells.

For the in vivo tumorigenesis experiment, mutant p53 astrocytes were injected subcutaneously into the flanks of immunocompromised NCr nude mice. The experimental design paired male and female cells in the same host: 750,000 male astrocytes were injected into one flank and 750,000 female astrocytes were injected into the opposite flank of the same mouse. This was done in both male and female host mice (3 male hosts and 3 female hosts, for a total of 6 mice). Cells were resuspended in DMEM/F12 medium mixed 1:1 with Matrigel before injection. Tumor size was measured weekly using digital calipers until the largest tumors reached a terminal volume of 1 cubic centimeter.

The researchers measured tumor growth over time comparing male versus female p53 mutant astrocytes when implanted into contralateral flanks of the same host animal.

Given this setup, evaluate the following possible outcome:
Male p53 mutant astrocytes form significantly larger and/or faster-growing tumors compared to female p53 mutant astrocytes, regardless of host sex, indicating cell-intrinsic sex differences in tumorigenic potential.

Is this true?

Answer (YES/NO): NO